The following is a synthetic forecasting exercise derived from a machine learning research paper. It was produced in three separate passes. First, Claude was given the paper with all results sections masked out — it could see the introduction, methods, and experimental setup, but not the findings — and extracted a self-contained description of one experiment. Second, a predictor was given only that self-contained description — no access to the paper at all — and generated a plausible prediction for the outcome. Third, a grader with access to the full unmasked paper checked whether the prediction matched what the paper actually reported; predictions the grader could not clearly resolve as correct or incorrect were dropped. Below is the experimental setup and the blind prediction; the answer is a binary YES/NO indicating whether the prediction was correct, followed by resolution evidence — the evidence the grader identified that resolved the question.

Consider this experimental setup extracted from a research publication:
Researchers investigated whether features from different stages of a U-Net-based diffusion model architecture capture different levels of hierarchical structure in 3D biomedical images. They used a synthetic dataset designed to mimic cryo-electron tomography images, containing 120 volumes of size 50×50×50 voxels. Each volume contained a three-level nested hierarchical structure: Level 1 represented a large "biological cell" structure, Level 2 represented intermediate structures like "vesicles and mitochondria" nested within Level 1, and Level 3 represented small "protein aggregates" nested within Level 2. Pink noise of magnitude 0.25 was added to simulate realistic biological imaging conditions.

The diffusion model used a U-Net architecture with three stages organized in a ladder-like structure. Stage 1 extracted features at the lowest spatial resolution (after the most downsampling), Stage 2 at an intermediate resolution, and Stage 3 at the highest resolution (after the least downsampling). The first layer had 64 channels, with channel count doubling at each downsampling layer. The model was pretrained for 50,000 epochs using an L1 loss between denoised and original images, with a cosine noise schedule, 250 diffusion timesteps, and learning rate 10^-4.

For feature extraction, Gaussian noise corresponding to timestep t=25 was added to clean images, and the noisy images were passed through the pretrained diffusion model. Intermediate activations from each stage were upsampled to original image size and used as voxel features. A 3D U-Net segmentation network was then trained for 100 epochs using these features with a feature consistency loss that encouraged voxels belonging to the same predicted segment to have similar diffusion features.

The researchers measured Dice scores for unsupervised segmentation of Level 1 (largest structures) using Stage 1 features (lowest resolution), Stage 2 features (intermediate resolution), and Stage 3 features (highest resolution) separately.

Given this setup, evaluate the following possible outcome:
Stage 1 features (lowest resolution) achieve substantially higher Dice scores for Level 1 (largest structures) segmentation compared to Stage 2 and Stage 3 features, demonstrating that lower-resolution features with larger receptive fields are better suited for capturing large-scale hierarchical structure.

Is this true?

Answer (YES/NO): YES